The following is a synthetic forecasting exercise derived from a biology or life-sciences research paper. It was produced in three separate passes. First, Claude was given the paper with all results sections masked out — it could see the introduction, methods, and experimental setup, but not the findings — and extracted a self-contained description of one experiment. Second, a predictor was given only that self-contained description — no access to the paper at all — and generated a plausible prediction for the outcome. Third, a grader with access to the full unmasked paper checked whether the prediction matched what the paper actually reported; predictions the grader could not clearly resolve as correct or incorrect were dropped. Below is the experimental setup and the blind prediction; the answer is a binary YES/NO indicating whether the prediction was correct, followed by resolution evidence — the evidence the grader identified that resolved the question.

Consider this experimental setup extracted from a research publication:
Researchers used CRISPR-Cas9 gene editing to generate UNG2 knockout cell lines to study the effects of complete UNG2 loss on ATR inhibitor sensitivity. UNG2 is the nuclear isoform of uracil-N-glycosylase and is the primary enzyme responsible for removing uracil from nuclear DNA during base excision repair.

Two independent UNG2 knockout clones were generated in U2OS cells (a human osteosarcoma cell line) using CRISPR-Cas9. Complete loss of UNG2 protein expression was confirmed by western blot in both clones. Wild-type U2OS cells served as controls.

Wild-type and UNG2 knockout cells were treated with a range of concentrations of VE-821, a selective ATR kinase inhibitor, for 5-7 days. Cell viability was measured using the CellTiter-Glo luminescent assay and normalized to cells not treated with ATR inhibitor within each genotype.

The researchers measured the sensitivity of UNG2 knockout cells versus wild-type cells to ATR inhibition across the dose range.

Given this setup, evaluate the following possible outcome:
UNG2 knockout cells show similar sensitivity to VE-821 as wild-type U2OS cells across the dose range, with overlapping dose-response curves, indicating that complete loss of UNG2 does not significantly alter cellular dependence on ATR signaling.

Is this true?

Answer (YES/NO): NO